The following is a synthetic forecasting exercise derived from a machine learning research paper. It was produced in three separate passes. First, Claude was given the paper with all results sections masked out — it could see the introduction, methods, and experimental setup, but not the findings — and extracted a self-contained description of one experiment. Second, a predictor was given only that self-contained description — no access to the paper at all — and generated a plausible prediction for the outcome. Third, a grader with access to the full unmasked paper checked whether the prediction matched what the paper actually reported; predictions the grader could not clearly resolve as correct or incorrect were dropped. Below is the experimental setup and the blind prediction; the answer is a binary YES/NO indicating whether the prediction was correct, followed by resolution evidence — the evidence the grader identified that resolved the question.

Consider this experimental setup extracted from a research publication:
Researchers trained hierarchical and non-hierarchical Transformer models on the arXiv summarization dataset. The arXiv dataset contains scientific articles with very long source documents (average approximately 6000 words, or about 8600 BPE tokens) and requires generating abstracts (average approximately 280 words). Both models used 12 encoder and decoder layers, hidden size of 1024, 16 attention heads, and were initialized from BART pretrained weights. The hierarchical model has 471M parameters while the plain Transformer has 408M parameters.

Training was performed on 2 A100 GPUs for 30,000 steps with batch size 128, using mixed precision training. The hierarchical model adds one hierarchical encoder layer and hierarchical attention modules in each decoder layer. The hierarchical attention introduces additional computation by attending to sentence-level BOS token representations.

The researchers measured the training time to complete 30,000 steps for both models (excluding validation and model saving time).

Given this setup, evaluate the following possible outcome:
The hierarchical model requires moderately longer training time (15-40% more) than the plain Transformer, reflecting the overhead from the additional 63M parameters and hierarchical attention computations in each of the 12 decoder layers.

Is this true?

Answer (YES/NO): YES